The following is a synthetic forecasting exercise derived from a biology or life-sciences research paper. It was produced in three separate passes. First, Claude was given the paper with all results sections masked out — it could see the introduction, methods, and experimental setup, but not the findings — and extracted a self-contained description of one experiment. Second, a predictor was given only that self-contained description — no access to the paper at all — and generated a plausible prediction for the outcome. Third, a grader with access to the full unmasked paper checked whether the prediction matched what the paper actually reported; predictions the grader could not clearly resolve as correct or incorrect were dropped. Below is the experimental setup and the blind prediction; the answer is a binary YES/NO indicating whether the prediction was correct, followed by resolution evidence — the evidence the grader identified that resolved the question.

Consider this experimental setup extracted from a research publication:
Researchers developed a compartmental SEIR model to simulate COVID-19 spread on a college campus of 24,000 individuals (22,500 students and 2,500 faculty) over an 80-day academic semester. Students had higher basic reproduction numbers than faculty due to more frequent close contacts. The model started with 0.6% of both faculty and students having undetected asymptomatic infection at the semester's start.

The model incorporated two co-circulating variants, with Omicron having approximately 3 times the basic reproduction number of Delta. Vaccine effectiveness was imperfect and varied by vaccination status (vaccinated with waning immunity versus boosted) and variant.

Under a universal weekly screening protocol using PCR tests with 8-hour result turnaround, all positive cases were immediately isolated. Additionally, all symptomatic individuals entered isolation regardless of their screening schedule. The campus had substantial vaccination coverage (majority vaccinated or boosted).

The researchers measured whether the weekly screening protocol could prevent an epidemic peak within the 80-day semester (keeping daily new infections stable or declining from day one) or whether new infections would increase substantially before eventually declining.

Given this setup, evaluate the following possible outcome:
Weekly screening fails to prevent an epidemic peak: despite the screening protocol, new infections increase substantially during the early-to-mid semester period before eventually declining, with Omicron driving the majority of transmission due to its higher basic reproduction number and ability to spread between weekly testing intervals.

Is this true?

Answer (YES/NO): YES